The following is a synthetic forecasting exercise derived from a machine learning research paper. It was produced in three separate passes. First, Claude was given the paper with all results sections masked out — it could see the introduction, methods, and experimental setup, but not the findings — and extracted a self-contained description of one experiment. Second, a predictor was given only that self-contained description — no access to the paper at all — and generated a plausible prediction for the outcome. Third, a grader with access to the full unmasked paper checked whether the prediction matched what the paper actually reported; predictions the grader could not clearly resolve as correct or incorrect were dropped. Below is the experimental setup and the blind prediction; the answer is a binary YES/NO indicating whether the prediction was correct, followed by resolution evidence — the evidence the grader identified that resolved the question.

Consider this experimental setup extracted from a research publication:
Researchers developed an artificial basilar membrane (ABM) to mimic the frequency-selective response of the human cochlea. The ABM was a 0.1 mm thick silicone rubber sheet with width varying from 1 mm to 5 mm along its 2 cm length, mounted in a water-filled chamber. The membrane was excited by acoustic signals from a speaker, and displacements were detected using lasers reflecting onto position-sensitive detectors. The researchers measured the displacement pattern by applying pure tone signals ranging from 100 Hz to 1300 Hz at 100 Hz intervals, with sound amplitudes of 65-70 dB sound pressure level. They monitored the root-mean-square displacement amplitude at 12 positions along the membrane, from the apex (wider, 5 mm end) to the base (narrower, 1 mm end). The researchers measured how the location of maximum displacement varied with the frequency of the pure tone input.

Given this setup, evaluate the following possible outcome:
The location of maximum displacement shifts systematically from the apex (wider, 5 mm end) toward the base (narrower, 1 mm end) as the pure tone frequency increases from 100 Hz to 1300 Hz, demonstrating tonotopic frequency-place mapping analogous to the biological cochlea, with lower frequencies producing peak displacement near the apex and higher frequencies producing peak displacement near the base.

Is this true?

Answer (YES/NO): YES